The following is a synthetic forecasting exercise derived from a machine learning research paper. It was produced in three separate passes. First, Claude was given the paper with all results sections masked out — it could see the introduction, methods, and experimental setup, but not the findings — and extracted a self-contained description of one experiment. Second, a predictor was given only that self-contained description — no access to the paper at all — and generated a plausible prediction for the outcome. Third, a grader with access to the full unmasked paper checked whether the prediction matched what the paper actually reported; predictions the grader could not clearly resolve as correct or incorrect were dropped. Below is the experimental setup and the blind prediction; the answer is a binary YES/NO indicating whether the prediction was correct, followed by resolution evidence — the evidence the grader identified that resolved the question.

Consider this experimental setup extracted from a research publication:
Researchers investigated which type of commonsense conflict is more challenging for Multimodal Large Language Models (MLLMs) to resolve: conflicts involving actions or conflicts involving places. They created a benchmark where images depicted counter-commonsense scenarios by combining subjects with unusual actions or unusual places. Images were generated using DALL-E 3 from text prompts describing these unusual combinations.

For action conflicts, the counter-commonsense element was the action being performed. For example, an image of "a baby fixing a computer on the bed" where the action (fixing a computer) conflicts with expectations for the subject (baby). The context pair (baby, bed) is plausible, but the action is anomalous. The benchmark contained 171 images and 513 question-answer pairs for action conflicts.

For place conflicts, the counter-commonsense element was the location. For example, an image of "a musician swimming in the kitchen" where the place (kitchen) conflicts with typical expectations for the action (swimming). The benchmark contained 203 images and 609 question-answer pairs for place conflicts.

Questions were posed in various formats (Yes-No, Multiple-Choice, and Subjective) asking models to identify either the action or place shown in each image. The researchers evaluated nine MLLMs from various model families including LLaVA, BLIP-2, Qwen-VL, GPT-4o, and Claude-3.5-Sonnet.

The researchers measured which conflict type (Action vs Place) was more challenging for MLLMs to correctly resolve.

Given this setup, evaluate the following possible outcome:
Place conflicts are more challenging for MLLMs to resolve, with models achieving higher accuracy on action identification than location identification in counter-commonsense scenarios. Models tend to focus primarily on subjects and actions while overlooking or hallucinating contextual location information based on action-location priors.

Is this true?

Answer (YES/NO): NO